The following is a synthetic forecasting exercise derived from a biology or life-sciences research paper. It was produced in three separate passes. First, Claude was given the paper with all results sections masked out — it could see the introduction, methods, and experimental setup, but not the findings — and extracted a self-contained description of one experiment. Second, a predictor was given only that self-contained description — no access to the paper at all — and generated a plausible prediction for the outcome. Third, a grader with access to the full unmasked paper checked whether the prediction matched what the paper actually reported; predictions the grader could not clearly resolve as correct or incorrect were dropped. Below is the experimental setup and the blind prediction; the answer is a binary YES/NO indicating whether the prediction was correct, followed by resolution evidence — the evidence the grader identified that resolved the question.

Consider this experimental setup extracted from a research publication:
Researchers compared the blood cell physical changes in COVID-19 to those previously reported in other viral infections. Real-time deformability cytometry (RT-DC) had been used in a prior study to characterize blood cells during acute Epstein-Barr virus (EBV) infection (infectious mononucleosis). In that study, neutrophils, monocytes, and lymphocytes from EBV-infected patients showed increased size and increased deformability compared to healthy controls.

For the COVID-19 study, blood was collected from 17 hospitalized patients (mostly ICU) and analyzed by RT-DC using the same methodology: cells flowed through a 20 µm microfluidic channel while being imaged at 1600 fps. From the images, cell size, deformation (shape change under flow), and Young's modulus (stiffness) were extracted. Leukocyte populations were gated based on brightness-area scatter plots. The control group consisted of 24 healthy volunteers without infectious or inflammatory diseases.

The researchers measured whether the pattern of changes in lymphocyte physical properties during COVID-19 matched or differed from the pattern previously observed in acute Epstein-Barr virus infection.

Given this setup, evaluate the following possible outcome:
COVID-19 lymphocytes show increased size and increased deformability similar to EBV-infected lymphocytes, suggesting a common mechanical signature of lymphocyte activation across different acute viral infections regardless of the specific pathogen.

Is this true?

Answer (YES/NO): NO